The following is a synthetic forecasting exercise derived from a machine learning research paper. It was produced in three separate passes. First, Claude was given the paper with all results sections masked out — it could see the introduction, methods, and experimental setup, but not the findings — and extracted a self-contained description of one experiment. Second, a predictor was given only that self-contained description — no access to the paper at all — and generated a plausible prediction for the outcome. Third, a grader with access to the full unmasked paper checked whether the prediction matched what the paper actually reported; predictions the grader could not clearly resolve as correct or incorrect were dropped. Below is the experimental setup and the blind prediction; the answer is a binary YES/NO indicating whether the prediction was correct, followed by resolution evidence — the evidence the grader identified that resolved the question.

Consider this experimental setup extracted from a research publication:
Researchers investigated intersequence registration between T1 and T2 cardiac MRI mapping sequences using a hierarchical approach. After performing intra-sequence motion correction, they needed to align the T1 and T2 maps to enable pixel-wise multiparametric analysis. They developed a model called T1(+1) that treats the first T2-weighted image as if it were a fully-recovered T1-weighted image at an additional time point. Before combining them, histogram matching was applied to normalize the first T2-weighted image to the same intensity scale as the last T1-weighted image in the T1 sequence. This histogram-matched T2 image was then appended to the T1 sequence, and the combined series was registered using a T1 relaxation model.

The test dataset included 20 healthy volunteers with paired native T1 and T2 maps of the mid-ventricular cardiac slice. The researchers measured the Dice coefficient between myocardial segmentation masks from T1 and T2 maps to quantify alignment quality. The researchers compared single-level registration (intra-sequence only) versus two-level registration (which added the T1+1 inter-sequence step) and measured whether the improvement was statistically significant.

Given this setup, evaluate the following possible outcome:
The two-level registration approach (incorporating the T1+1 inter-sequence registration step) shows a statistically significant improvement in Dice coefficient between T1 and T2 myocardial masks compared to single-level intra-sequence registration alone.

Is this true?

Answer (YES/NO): YES